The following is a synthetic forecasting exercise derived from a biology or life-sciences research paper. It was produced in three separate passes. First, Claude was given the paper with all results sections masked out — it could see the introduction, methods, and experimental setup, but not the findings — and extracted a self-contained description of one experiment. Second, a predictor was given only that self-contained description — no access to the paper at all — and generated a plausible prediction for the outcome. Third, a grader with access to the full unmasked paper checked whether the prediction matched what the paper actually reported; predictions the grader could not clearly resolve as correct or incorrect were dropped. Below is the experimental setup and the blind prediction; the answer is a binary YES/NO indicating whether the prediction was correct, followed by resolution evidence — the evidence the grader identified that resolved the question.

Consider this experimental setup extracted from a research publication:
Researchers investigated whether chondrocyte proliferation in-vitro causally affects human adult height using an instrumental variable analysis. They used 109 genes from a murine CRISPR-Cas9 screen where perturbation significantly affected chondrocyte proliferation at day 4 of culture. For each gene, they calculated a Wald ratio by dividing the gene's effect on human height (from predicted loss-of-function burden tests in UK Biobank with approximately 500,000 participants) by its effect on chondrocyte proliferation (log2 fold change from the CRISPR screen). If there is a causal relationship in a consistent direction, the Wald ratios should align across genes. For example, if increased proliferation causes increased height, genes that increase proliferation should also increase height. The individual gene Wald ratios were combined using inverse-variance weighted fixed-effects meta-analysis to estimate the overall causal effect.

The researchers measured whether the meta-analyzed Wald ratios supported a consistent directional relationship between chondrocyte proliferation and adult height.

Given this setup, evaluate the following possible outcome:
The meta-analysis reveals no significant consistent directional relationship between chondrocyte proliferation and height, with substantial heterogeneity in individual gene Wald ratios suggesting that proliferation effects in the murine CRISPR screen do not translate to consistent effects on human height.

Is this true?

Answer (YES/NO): YES